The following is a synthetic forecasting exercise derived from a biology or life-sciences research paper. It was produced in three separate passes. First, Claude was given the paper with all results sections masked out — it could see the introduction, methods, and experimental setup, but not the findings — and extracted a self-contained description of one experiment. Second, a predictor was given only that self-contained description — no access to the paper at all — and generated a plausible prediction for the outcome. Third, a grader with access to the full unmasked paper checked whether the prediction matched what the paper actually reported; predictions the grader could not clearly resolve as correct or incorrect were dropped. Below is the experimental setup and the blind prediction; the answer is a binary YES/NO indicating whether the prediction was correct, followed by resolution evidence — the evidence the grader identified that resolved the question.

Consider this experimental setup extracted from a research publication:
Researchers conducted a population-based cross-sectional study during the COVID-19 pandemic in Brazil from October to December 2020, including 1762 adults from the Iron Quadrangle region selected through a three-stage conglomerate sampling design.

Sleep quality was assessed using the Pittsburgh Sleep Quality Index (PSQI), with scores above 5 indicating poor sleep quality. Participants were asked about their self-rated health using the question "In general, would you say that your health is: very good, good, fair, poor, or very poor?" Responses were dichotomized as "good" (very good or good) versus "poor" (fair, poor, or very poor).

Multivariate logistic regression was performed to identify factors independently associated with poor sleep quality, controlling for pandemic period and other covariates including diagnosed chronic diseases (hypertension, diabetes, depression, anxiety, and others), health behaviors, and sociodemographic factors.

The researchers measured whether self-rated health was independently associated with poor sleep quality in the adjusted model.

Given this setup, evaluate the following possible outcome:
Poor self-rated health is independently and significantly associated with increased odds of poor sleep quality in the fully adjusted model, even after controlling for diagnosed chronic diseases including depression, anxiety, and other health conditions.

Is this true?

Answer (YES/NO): NO